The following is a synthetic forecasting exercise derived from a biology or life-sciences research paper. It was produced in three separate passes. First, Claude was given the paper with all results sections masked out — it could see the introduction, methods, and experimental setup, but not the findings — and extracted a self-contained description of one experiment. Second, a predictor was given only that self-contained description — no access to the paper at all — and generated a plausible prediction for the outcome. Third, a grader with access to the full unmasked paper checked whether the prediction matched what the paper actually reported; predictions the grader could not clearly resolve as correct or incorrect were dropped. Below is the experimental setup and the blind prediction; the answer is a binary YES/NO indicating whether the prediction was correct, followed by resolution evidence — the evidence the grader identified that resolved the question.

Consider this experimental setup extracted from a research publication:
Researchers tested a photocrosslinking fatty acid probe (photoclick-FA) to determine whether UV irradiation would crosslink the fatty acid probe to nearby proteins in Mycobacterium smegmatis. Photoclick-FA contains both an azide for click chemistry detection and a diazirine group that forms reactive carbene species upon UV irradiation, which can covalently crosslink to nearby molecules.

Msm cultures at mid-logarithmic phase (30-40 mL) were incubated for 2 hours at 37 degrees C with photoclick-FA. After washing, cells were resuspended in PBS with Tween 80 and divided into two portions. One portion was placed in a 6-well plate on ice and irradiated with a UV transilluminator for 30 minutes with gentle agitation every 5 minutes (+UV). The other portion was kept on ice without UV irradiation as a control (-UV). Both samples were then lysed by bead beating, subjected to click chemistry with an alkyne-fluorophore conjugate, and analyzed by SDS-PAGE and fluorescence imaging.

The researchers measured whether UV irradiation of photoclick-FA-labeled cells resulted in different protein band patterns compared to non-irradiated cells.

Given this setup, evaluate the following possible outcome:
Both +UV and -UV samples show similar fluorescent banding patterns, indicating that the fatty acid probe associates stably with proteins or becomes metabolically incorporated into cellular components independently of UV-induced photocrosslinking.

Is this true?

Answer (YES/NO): NO